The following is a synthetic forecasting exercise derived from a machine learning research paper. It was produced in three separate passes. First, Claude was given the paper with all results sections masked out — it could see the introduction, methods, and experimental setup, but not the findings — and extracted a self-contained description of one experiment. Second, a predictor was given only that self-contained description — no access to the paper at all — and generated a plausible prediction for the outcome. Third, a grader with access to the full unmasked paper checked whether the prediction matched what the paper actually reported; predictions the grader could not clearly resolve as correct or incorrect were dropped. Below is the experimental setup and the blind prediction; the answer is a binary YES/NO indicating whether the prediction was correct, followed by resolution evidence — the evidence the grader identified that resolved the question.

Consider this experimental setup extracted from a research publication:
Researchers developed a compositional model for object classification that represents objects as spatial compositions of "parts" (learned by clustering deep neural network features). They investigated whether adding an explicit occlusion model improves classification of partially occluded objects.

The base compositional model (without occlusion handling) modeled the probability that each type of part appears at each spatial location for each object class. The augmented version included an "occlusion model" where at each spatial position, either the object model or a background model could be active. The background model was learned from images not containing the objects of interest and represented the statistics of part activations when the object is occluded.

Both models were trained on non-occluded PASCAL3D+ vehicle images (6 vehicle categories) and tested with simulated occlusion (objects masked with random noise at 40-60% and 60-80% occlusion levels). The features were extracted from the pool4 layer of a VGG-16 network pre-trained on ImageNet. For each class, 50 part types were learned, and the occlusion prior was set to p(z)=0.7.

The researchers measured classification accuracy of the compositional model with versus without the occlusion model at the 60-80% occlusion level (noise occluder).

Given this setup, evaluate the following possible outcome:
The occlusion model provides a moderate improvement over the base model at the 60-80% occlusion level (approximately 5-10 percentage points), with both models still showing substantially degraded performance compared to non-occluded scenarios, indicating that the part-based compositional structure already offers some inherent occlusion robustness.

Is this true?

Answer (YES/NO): NO